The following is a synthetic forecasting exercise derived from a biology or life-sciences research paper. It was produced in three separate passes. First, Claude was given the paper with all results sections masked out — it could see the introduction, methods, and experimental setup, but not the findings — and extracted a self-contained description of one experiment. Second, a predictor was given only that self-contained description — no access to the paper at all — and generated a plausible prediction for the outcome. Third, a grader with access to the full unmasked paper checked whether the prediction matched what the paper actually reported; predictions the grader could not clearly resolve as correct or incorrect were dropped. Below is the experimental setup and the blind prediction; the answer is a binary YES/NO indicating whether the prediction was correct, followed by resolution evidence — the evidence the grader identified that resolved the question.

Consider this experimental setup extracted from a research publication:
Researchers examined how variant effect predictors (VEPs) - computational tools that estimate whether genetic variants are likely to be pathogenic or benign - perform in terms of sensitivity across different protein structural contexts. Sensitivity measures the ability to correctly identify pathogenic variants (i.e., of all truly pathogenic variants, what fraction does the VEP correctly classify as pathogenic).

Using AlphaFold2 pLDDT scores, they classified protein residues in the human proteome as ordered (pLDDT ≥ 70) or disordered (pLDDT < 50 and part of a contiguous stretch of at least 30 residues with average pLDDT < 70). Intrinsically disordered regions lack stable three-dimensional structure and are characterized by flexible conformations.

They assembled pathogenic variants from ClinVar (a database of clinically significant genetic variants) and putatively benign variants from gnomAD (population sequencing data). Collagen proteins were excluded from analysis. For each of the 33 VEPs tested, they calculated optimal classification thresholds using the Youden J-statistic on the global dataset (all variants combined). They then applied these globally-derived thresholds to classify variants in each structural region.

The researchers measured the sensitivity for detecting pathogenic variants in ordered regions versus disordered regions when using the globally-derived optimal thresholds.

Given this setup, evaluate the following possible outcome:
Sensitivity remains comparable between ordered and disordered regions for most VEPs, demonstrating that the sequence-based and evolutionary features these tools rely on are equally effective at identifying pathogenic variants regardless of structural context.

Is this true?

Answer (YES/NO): NO